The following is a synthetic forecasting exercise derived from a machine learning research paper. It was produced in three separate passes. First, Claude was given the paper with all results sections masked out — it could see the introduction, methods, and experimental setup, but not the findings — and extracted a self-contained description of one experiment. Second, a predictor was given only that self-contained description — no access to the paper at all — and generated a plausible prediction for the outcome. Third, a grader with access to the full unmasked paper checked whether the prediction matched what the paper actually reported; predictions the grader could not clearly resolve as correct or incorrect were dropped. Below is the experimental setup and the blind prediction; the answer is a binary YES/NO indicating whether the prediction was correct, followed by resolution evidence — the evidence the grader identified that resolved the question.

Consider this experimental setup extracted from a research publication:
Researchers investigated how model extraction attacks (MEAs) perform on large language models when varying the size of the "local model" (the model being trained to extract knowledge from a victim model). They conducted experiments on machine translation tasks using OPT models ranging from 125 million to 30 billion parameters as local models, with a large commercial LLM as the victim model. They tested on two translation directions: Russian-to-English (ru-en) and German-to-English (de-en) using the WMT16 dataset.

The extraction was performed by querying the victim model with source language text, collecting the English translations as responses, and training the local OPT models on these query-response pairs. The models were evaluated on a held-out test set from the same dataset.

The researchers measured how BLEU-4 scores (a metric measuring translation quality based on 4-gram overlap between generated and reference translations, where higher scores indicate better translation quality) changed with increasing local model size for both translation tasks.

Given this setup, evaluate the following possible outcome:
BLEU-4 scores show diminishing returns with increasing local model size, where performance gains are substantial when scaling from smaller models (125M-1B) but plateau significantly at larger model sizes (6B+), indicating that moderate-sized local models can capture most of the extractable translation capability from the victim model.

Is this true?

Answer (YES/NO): NO